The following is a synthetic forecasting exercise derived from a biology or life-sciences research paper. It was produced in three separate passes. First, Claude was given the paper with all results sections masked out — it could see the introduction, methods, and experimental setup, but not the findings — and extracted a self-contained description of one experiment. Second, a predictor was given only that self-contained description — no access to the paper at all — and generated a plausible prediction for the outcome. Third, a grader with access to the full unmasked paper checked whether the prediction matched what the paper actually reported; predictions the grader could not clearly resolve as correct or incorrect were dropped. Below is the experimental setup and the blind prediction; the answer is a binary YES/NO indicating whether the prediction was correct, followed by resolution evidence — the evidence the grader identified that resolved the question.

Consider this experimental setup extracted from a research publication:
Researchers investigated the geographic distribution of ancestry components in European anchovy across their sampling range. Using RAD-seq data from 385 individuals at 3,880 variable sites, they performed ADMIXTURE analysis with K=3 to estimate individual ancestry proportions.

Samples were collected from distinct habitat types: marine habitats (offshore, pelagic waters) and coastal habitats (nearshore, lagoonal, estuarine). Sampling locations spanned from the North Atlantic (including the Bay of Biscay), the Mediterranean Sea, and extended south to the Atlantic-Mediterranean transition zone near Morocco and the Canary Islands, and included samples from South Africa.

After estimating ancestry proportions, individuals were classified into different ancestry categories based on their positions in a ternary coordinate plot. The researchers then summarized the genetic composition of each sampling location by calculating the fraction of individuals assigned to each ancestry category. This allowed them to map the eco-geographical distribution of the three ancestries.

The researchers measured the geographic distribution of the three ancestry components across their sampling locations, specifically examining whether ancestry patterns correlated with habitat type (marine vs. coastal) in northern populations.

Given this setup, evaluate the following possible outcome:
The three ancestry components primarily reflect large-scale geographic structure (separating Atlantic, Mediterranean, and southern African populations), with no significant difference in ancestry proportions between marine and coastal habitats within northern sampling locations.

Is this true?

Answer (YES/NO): NO